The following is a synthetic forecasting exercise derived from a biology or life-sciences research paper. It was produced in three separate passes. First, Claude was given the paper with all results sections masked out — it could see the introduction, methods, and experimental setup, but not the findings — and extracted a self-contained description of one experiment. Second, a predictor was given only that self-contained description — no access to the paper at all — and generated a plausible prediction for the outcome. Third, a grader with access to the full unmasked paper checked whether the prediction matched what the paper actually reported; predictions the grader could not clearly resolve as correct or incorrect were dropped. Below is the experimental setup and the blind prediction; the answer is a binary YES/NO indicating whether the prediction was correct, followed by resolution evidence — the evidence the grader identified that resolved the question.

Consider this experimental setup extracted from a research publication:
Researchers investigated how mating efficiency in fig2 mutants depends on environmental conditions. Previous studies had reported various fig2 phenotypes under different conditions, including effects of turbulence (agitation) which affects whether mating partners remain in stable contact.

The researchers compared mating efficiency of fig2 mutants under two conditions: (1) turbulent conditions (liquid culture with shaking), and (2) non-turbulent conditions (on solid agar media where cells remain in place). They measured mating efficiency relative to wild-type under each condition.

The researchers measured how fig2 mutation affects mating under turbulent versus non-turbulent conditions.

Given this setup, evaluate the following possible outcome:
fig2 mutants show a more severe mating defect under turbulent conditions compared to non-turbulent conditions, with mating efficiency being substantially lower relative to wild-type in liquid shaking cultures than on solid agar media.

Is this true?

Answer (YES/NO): NO